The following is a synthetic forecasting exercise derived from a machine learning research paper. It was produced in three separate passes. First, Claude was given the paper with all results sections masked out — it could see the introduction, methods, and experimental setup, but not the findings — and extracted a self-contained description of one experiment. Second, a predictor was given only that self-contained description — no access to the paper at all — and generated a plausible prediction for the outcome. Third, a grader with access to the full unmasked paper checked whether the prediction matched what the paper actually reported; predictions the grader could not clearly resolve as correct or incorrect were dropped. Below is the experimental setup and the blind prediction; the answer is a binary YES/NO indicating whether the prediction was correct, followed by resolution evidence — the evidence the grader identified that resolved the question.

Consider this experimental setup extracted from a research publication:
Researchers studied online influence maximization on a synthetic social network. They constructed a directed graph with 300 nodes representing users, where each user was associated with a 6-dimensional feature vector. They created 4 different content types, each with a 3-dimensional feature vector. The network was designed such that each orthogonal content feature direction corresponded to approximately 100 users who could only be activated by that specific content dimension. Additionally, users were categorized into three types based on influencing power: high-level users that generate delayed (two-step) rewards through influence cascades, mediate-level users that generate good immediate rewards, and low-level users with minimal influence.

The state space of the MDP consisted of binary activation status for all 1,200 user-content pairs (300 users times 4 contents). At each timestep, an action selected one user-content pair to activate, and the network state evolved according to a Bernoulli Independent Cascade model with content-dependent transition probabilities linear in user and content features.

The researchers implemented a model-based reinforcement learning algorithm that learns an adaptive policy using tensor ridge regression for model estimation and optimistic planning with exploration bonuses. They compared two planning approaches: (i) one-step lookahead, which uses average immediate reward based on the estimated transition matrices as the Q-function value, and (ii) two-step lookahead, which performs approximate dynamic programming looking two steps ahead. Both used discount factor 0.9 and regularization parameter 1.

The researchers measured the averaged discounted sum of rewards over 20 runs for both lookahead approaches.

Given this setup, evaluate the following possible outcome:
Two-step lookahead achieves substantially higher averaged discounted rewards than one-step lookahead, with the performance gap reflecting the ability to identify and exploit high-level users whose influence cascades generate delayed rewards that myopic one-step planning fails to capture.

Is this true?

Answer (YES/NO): YES